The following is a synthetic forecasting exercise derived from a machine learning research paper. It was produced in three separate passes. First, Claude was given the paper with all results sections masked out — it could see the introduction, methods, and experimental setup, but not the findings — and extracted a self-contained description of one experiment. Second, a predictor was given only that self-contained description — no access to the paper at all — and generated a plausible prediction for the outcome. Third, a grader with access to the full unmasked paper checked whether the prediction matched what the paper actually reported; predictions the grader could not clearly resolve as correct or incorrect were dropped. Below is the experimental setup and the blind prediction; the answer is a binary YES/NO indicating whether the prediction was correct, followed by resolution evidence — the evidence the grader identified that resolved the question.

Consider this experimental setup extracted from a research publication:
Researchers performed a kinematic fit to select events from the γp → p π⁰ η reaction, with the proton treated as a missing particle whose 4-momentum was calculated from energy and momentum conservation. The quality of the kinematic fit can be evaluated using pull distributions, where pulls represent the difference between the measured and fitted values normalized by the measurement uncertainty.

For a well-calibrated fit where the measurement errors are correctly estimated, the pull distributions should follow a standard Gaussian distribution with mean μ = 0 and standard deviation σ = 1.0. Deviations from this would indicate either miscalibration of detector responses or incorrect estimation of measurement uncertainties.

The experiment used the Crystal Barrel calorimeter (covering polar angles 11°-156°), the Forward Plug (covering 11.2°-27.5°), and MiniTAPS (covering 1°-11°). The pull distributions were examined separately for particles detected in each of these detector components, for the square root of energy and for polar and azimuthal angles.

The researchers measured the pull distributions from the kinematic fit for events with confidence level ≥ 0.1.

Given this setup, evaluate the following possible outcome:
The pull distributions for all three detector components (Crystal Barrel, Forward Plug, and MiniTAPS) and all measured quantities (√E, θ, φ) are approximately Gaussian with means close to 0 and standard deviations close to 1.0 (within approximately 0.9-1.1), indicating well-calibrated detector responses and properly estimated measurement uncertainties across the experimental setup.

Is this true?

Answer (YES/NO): YES